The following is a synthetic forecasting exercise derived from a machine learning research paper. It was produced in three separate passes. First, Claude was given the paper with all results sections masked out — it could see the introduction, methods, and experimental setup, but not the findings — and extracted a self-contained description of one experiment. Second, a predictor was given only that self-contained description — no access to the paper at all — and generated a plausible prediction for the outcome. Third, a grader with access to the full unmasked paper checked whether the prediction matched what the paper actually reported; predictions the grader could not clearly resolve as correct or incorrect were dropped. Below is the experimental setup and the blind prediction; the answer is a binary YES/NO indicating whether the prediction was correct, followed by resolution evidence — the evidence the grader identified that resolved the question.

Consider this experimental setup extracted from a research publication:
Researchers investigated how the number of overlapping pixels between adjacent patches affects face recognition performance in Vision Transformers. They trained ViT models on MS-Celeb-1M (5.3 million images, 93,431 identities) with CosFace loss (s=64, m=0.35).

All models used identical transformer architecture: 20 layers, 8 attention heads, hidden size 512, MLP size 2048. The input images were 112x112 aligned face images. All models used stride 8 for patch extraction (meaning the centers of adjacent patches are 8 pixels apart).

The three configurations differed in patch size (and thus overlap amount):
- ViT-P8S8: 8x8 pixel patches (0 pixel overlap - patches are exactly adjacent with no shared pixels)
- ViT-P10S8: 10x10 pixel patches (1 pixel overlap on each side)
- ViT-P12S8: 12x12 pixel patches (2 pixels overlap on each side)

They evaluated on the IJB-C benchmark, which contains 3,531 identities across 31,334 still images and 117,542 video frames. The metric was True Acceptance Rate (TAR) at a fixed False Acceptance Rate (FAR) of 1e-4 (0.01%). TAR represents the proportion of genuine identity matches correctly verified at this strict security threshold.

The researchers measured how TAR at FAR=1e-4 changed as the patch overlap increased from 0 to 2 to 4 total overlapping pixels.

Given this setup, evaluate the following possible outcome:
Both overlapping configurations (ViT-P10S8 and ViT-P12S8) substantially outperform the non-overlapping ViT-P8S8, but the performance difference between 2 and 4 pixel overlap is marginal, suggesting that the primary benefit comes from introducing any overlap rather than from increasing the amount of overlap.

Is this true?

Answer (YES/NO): NO